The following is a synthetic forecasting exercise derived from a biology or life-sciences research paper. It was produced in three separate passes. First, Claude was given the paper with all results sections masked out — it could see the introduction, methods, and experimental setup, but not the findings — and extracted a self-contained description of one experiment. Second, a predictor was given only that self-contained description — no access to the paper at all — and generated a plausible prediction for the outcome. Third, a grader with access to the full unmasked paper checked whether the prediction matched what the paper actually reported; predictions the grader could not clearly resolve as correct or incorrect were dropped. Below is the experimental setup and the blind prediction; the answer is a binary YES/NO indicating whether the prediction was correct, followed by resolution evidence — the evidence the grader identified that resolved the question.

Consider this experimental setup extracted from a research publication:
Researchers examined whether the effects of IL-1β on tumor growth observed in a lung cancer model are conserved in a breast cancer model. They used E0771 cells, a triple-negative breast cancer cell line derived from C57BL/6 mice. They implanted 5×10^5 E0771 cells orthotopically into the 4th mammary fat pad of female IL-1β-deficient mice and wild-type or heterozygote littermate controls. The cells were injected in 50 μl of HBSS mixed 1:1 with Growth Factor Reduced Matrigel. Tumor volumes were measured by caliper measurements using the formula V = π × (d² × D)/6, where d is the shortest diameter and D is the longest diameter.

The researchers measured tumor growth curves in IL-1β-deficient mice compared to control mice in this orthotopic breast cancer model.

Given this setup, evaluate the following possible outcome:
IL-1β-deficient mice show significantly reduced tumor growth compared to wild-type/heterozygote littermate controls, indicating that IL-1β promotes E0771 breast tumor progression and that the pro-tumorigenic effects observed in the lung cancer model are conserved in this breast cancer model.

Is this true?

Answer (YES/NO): YES